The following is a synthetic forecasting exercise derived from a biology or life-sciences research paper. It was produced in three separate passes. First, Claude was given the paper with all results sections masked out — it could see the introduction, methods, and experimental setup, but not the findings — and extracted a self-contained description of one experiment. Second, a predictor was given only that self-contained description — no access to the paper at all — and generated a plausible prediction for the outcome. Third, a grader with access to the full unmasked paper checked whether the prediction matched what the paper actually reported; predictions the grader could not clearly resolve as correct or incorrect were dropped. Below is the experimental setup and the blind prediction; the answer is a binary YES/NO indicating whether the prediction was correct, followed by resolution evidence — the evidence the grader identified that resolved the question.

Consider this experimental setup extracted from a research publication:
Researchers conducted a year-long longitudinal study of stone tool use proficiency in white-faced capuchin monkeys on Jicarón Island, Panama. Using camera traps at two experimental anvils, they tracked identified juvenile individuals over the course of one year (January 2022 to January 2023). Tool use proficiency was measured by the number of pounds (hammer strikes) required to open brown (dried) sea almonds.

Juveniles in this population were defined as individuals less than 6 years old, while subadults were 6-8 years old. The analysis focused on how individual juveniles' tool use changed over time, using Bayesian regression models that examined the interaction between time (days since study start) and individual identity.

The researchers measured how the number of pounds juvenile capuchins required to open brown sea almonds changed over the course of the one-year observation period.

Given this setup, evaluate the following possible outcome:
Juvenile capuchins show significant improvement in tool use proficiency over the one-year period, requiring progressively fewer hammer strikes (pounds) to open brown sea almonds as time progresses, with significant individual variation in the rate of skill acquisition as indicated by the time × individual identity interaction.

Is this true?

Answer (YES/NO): NO